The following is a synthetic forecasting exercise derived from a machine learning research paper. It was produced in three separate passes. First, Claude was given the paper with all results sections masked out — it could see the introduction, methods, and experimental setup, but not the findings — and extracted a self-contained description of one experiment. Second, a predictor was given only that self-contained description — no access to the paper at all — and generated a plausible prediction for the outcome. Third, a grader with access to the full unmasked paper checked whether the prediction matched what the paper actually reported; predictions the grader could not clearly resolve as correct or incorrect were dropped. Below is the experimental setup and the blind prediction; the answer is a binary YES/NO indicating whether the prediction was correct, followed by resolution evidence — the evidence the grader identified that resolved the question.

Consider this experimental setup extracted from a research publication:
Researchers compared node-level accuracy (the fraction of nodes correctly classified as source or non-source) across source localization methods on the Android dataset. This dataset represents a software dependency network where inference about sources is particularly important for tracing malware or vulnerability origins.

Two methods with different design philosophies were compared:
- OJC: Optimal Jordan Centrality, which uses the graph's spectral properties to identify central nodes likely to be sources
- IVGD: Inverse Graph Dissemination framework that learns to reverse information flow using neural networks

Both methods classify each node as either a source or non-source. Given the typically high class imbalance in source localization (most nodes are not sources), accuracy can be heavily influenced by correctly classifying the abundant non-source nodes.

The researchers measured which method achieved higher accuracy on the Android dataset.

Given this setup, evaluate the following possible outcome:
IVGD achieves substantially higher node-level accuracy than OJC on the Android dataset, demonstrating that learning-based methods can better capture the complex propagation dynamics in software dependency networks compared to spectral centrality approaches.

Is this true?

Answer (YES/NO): YES